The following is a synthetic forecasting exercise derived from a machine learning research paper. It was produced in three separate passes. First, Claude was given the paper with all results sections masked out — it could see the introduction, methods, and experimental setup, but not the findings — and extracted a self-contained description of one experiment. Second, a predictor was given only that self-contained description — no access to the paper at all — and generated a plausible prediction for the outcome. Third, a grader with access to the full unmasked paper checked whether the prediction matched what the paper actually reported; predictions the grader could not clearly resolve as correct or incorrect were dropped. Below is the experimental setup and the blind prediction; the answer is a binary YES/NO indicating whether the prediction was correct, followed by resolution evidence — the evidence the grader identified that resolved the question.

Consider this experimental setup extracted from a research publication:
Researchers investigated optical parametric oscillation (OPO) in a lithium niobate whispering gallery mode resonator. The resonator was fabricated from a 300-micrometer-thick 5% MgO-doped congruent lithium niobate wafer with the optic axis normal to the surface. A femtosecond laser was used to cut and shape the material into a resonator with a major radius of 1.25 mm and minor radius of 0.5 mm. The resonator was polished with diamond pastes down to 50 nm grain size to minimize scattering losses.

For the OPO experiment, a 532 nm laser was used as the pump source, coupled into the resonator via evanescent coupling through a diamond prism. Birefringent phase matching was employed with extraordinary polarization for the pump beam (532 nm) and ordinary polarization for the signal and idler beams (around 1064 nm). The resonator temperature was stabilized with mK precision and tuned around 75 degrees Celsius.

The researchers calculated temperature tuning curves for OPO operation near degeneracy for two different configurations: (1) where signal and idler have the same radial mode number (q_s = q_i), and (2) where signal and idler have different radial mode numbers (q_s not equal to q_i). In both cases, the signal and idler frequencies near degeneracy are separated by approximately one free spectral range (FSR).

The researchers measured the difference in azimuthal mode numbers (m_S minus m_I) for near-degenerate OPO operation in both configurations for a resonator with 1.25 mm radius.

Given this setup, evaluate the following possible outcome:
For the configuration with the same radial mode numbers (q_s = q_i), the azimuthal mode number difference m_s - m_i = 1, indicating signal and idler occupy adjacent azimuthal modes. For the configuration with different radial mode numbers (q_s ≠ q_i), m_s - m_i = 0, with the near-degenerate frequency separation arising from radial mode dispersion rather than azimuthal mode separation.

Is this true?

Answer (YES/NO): NO